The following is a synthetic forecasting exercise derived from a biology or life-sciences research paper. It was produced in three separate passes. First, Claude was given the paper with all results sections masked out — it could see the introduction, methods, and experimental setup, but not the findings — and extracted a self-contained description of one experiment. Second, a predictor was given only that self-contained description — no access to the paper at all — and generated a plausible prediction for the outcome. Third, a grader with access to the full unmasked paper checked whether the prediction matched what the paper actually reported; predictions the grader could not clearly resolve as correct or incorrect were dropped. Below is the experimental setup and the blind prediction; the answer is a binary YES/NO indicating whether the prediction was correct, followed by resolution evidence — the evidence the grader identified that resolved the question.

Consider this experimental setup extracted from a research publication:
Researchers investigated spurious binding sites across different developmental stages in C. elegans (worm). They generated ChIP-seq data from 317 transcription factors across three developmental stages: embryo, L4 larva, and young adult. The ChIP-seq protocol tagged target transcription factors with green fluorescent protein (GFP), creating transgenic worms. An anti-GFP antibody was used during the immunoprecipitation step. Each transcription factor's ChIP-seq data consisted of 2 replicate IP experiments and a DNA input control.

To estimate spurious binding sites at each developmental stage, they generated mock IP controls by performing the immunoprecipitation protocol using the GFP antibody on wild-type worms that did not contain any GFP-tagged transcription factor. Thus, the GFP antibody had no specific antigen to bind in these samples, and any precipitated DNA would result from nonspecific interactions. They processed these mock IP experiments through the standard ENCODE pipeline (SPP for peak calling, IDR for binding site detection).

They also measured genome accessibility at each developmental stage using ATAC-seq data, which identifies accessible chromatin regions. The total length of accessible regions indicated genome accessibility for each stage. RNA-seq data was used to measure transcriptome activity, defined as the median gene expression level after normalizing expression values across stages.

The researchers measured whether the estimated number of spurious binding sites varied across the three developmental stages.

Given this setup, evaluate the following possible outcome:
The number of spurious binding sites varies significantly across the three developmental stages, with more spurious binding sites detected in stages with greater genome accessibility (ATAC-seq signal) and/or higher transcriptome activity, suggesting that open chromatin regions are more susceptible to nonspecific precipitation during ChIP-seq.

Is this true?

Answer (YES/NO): YES